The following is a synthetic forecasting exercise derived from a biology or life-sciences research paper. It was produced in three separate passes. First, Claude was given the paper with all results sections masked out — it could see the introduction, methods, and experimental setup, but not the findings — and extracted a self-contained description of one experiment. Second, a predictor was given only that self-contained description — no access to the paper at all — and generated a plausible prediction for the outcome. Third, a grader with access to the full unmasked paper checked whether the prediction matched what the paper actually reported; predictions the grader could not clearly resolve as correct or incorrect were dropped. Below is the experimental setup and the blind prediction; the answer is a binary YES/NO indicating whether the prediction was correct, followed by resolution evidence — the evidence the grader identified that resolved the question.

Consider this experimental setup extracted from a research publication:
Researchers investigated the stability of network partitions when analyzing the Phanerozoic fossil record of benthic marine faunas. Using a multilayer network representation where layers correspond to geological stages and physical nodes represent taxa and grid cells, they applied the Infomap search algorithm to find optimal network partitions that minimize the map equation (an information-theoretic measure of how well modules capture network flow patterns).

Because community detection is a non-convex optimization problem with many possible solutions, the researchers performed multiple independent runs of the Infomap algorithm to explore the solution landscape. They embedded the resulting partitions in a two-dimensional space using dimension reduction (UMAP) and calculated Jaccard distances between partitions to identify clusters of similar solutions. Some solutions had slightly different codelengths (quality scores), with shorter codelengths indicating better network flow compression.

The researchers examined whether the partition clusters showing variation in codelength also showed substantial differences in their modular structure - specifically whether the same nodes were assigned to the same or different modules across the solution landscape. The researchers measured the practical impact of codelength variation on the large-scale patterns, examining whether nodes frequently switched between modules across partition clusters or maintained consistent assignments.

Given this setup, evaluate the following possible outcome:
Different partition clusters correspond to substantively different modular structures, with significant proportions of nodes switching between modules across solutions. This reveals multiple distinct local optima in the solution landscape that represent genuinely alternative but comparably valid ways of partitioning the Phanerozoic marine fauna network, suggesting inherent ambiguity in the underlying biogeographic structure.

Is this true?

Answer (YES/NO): NO